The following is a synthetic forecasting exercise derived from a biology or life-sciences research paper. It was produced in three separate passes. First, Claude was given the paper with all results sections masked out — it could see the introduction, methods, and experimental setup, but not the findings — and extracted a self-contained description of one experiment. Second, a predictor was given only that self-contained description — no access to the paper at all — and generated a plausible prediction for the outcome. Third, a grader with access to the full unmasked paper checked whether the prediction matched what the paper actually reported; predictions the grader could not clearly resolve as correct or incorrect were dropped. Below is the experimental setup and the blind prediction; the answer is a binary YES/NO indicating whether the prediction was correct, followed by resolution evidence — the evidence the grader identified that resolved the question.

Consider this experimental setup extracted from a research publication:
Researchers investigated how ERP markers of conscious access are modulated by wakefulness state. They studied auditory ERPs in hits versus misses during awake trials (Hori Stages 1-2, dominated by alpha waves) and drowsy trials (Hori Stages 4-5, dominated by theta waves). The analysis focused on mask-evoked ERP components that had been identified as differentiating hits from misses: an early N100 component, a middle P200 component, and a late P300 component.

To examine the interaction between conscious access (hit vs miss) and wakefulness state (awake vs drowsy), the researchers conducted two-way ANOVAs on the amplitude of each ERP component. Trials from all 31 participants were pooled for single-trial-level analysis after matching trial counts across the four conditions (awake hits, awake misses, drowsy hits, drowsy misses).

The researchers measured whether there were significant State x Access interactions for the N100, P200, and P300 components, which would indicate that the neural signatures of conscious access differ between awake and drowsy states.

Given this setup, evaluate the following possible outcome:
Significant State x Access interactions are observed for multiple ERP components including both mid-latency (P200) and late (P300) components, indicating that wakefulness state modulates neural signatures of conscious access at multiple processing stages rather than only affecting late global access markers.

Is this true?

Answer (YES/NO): NO